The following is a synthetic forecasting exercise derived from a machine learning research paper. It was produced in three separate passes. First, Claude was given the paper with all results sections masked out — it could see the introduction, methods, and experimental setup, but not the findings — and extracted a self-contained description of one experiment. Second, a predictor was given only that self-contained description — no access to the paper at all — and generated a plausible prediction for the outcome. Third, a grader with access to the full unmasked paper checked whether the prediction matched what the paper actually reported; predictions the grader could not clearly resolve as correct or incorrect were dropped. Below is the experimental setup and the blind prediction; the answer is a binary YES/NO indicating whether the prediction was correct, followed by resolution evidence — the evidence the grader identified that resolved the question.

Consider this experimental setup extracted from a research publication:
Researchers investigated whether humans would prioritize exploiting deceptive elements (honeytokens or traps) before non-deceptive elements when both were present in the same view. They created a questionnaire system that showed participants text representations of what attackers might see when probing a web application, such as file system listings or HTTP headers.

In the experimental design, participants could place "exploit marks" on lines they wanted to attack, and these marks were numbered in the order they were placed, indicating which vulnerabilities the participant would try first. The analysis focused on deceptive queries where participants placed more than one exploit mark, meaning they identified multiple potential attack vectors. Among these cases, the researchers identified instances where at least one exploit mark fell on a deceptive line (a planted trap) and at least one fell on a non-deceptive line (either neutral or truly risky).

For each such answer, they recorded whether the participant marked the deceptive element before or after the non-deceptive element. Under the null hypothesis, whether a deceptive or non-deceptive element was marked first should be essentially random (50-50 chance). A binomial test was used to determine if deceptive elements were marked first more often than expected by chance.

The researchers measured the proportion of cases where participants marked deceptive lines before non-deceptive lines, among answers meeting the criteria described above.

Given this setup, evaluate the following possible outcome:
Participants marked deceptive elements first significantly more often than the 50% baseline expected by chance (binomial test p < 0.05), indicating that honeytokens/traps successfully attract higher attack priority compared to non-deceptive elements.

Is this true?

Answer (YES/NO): NO